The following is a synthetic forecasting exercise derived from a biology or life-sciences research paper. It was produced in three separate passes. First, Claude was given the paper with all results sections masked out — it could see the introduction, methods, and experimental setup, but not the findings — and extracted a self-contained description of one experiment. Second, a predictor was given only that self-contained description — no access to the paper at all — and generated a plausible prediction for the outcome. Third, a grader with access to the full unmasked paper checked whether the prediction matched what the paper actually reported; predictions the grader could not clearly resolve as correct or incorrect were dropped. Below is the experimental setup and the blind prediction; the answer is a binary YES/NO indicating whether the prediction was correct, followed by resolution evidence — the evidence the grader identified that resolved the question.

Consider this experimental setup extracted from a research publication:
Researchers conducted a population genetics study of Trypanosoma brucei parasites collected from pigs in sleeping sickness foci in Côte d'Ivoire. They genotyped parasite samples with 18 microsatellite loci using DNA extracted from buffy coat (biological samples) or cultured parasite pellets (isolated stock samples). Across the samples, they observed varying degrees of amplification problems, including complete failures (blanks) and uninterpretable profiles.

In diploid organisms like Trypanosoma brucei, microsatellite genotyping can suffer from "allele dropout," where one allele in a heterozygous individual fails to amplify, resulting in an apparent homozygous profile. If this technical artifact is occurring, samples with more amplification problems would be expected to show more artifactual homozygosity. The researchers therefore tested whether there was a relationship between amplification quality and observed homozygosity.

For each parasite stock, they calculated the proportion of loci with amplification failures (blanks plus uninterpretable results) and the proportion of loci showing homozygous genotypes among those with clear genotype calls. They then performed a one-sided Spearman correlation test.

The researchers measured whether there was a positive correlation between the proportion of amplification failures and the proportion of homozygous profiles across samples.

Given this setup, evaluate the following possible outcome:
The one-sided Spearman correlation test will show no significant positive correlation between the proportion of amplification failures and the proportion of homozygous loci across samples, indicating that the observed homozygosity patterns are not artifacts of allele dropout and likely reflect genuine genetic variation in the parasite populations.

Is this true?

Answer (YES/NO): NO